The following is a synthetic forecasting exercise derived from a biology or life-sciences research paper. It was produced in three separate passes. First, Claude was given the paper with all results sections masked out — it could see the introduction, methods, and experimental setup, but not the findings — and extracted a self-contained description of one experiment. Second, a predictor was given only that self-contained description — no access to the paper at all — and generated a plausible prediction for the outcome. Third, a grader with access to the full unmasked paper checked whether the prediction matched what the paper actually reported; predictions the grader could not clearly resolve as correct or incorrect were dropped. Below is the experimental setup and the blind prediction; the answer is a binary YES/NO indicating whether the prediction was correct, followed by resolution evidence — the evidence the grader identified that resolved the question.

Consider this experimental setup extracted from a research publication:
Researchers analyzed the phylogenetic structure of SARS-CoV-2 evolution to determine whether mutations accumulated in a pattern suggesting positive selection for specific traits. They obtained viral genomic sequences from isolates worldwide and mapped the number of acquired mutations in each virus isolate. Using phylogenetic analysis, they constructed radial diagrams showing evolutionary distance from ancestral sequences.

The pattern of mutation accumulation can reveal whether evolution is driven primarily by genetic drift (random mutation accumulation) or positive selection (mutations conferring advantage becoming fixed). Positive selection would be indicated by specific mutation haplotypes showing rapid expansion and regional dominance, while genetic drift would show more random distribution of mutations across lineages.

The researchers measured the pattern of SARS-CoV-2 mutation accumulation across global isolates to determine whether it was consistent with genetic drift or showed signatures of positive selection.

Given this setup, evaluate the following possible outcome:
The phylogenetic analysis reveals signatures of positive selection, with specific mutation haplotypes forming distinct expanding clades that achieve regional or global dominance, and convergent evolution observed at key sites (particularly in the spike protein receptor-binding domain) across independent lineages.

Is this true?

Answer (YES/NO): NO